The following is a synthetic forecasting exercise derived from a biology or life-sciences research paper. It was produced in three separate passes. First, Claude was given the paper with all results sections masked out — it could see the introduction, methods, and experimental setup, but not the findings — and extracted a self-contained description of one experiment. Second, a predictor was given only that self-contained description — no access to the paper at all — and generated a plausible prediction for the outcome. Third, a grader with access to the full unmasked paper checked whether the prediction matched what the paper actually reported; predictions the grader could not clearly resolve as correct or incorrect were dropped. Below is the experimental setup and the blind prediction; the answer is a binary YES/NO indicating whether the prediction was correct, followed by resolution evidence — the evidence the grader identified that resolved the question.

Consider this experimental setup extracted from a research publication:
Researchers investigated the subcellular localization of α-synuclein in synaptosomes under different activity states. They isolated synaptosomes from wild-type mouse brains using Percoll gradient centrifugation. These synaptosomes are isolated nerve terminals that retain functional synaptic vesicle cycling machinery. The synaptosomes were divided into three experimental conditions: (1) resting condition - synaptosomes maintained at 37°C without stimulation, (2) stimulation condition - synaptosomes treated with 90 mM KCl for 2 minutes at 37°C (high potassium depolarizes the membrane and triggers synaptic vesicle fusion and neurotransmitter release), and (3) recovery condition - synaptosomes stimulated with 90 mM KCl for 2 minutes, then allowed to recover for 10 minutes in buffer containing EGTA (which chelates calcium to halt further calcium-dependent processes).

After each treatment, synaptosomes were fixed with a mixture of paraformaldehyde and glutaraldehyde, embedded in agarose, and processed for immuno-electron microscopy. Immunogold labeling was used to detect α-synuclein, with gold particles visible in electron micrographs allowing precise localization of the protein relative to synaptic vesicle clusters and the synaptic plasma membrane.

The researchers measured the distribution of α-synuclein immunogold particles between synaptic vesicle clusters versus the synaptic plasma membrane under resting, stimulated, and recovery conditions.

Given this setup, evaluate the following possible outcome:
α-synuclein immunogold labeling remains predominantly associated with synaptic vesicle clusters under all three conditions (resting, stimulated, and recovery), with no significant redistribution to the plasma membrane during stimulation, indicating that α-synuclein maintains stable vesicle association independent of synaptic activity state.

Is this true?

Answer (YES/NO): NO